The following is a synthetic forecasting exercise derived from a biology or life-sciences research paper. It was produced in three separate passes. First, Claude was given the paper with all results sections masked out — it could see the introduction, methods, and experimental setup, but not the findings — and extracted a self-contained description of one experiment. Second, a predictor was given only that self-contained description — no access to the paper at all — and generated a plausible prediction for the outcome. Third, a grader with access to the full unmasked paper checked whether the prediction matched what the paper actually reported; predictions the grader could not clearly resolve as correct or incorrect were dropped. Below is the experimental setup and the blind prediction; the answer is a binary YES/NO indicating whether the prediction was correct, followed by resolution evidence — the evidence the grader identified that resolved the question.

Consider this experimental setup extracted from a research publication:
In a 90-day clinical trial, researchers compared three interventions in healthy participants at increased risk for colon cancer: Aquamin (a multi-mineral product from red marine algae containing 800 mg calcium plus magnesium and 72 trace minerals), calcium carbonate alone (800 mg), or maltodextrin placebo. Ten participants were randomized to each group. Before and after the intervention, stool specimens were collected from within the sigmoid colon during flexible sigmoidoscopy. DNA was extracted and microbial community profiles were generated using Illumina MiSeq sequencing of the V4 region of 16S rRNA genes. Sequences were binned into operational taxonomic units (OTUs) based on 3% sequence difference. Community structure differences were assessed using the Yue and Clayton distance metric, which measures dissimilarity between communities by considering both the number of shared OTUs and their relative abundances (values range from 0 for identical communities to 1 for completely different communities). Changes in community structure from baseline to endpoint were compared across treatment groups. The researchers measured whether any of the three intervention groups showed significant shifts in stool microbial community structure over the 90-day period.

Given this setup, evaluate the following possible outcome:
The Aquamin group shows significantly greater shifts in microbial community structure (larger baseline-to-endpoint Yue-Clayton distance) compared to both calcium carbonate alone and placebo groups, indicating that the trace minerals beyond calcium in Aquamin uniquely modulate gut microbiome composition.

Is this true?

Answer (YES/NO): NO